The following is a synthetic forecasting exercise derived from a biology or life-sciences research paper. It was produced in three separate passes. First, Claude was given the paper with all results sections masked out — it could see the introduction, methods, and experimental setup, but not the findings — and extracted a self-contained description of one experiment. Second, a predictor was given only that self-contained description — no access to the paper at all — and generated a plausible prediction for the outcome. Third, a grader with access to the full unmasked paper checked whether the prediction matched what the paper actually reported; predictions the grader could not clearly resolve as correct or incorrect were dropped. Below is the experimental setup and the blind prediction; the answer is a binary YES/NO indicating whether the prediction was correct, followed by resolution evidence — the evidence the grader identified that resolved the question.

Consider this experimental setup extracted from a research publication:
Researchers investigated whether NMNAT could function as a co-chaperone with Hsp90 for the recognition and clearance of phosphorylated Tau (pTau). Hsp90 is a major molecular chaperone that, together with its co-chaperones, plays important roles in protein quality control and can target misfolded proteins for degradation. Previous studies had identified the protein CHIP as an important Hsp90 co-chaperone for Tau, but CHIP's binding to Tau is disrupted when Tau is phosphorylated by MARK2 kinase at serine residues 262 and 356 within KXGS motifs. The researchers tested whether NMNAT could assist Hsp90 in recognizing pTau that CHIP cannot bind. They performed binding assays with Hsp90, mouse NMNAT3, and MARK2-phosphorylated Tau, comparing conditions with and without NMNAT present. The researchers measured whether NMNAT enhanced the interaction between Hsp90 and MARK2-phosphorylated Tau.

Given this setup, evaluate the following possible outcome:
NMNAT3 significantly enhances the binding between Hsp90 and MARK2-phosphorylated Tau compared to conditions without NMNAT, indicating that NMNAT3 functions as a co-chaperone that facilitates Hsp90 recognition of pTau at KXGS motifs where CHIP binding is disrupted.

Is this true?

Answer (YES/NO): YES